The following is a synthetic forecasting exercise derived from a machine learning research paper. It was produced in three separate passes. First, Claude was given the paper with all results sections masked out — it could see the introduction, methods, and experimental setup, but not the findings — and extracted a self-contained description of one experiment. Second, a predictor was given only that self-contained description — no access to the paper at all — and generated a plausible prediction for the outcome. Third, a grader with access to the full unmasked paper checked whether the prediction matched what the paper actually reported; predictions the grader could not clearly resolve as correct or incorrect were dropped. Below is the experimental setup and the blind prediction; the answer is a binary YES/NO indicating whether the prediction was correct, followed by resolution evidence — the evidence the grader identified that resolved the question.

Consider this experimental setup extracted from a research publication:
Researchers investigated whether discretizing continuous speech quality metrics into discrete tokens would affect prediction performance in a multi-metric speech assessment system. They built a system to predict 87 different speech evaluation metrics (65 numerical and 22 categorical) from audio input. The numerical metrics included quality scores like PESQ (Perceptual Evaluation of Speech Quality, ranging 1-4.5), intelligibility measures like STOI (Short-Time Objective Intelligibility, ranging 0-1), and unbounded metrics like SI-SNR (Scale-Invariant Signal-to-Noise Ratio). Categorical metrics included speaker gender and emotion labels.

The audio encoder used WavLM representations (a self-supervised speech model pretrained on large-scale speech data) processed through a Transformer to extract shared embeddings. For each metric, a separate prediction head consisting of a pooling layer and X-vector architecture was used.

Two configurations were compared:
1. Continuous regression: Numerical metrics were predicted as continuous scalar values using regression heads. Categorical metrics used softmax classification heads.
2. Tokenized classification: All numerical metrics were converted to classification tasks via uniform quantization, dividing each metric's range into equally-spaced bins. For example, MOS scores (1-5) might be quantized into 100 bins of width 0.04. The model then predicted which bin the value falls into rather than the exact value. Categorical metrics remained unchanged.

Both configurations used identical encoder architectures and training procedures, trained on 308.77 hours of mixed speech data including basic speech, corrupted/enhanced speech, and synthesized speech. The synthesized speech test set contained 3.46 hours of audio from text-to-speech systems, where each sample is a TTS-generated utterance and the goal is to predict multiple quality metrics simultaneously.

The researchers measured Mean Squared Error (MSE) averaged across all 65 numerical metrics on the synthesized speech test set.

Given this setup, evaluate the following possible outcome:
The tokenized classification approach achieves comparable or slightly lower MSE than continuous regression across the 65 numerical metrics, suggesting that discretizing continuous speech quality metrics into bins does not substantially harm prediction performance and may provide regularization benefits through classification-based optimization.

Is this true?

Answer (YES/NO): NO